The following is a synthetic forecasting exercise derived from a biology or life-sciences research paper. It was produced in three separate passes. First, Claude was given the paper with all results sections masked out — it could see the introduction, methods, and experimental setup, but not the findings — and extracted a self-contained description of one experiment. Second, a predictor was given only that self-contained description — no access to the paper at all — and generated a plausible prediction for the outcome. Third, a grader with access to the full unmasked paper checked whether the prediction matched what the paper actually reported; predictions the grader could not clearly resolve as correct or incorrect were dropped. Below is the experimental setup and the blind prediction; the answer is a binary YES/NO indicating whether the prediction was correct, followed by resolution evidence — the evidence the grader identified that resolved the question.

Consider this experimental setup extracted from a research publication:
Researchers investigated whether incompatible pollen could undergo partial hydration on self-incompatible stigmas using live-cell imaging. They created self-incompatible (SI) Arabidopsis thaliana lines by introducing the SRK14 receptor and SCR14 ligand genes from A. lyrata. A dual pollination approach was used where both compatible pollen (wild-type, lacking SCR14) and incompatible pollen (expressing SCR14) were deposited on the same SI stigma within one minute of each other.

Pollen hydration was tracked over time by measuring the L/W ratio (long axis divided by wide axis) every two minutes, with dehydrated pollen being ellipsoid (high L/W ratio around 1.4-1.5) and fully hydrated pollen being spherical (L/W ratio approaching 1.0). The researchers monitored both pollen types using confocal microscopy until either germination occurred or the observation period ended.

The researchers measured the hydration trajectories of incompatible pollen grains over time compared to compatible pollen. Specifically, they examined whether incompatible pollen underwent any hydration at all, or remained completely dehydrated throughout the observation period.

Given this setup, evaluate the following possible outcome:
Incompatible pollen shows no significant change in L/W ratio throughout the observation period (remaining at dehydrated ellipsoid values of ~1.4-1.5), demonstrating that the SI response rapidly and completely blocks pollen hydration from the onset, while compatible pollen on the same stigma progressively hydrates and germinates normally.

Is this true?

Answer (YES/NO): NO